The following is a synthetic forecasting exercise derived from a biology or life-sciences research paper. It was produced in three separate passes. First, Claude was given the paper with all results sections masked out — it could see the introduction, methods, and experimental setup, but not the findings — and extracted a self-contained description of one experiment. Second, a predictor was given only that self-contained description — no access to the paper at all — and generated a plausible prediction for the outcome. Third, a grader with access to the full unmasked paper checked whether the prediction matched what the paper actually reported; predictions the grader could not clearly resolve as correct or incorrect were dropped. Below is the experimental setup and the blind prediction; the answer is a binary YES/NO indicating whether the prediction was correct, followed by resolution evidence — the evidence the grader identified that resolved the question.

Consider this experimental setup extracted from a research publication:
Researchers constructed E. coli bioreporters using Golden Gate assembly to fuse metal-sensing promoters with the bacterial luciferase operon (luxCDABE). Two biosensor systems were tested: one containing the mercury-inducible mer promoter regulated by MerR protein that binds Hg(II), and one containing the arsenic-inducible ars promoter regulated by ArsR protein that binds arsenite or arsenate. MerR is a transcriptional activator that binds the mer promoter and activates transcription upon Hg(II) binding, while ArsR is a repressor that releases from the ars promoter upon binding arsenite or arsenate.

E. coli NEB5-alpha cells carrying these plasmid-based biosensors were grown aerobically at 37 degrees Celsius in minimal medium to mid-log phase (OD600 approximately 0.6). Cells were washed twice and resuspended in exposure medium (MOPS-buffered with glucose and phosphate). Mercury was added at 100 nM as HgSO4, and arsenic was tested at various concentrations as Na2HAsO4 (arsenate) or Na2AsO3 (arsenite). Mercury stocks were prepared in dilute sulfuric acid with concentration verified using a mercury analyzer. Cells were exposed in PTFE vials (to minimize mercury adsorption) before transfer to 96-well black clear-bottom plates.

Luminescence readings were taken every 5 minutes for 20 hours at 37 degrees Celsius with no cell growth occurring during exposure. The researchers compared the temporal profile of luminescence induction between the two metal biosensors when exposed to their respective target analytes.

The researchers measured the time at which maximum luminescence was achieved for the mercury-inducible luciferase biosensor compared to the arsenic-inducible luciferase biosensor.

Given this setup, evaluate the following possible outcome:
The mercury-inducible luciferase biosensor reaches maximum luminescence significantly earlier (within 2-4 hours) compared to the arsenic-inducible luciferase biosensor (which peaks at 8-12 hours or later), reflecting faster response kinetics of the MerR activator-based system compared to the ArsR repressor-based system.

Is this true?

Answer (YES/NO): NO